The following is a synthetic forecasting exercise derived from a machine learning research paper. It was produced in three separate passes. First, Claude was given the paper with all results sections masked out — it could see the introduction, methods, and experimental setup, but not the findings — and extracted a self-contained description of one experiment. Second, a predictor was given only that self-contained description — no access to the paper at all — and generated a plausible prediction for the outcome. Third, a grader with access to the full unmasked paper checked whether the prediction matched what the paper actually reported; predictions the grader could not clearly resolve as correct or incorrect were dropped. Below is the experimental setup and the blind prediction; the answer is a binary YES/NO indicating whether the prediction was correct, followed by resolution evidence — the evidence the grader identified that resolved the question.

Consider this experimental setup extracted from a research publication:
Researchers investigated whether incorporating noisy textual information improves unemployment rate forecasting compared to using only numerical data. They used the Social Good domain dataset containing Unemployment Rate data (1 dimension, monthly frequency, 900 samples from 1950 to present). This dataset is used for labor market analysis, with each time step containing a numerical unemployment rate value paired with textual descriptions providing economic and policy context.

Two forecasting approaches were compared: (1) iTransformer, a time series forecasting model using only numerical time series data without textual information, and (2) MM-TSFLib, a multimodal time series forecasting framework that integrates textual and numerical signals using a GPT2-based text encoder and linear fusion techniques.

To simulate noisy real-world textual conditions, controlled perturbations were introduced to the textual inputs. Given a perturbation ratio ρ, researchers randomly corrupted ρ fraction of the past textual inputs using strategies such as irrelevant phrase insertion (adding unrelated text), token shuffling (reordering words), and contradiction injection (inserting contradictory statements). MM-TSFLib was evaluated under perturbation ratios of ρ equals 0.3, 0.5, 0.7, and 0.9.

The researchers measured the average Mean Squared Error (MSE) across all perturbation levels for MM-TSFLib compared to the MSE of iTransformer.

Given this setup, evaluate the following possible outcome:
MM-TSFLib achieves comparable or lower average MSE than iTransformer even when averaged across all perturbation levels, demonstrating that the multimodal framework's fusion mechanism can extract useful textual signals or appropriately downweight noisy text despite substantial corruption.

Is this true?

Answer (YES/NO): YES